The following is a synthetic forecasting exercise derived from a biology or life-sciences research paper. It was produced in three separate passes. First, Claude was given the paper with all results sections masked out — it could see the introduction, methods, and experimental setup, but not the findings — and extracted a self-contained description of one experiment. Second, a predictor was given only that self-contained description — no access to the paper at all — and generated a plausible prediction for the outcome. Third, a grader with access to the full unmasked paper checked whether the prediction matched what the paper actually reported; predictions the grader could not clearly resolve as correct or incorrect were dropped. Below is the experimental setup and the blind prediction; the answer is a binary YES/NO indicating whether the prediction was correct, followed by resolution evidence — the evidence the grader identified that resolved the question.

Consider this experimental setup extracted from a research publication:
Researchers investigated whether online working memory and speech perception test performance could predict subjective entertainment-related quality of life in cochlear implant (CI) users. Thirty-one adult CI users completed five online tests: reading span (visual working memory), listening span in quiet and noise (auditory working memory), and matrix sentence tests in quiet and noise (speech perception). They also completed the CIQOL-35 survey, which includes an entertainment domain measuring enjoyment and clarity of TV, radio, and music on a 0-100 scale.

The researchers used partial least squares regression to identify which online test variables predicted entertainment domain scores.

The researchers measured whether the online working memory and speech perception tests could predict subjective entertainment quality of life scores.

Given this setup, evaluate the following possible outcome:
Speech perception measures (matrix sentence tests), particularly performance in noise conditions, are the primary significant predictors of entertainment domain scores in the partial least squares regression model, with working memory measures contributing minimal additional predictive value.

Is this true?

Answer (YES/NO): NO